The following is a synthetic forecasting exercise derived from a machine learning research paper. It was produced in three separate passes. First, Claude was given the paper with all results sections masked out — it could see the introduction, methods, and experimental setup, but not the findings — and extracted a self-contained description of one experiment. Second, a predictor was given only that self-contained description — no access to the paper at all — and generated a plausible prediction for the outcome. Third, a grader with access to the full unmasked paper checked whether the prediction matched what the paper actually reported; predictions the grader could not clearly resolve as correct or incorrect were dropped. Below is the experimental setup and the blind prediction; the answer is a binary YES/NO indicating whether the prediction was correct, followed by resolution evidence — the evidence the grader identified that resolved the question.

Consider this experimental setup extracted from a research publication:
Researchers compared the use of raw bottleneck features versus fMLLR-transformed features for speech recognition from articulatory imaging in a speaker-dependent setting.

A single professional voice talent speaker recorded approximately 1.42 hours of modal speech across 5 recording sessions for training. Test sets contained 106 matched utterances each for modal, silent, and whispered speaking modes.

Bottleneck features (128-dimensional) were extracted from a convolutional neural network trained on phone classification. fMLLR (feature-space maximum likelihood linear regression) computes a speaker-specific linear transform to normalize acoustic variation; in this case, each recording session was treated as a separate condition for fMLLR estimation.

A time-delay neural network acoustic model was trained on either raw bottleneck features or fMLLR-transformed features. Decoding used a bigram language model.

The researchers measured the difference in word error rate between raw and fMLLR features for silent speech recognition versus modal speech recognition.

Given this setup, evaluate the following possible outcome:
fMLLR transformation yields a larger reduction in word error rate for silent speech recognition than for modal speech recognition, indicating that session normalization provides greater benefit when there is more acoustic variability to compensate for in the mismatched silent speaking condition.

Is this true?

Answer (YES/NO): YES